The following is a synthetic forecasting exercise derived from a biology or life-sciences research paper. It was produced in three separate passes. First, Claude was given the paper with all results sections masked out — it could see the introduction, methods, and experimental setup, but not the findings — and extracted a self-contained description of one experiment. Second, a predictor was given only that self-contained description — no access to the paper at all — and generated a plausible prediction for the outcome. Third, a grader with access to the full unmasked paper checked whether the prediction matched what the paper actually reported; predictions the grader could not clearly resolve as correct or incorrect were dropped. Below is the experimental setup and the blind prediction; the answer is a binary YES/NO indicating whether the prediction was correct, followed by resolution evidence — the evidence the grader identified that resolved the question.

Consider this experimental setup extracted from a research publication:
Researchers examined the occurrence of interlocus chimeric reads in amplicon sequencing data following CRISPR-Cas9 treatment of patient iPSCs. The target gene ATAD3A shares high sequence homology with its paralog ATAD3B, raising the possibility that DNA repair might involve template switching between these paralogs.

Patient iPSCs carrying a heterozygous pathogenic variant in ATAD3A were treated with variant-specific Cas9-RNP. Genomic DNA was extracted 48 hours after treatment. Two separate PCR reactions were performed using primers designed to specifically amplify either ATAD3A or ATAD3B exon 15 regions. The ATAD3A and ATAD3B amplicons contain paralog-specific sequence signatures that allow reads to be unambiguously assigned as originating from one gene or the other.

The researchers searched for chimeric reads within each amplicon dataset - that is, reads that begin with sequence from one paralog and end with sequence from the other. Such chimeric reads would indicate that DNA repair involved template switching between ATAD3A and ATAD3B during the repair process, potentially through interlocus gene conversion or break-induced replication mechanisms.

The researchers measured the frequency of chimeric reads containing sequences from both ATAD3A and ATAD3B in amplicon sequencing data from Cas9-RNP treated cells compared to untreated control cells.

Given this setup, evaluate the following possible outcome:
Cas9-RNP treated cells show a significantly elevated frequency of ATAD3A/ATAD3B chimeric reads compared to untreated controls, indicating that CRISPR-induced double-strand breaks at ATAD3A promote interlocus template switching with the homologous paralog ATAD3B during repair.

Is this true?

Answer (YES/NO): YES